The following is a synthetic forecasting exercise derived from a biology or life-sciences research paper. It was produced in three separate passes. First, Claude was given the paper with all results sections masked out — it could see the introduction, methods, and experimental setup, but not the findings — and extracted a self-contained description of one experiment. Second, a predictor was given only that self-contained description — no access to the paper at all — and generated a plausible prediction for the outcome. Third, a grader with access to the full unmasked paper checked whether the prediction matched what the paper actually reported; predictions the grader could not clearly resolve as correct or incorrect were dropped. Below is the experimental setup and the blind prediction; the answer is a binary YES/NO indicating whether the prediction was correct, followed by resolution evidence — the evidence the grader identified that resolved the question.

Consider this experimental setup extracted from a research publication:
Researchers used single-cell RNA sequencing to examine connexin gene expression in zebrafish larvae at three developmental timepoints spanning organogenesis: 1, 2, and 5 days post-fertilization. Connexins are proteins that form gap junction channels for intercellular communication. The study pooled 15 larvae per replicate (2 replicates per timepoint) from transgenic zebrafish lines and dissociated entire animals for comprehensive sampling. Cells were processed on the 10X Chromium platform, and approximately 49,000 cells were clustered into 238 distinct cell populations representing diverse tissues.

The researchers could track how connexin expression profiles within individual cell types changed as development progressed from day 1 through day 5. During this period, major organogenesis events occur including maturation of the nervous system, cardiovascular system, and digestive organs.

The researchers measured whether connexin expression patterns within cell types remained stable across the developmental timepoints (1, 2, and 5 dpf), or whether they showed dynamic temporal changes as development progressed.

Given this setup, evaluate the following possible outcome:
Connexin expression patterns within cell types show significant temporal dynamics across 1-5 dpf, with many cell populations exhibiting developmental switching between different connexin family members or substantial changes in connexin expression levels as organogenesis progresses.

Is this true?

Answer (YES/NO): YES